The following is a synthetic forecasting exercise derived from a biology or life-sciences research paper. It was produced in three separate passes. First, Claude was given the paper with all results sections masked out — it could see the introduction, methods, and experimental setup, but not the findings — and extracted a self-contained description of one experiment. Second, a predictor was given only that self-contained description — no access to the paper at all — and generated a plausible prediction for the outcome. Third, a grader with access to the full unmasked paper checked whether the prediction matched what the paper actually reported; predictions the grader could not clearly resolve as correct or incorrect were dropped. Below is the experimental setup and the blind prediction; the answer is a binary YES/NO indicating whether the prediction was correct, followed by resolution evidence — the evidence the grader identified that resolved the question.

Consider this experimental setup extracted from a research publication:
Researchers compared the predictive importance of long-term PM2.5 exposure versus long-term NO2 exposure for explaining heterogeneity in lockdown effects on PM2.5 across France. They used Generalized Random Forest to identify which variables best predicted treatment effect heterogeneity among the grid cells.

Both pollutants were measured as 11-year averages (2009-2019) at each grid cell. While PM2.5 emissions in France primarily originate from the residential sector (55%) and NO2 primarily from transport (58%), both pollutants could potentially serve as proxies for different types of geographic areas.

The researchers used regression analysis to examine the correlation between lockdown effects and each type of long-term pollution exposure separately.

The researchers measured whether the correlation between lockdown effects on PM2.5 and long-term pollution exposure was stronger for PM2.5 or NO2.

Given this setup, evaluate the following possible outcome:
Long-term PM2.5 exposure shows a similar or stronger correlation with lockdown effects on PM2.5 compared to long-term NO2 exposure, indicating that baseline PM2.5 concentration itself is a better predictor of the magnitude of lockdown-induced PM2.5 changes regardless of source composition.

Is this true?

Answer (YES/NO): YES